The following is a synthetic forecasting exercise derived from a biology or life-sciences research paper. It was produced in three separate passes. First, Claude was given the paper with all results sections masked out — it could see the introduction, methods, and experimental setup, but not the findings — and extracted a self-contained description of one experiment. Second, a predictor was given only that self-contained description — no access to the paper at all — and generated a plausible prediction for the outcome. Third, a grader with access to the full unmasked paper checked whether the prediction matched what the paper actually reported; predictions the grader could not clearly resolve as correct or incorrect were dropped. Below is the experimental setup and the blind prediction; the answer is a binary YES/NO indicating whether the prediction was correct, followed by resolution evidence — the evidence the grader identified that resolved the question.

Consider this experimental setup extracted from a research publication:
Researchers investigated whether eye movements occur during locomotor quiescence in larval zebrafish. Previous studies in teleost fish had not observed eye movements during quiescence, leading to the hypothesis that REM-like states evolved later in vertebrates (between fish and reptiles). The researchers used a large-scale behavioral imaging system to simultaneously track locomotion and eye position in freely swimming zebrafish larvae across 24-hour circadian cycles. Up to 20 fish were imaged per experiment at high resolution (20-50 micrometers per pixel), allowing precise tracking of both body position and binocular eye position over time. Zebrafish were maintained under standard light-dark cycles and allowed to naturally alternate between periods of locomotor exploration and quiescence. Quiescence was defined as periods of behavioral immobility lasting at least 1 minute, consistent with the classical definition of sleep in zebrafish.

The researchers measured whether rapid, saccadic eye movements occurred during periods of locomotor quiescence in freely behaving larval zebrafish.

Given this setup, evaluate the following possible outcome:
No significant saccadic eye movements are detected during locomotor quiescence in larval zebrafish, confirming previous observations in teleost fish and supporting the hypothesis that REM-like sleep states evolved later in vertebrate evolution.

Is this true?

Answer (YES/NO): NO